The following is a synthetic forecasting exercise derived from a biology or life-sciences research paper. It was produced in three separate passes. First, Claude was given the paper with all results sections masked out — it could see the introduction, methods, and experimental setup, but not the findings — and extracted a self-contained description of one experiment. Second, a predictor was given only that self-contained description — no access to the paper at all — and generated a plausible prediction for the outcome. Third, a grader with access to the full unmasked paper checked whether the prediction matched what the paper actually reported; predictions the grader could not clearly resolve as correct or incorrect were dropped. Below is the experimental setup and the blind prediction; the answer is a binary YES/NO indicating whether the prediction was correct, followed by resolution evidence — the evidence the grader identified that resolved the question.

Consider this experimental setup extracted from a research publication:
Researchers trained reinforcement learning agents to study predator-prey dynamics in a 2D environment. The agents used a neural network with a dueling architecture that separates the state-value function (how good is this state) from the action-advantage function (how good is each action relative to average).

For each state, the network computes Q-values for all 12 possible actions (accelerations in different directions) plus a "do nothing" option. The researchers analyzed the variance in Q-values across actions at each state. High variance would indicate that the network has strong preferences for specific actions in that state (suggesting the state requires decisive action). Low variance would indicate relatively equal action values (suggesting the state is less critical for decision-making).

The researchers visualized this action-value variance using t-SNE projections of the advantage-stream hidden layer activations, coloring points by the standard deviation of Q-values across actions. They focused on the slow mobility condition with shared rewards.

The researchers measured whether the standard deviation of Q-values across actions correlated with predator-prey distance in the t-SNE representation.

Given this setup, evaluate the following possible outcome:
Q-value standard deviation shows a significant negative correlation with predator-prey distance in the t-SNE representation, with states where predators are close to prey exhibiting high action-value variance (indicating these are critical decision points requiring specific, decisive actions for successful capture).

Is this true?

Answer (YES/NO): YES